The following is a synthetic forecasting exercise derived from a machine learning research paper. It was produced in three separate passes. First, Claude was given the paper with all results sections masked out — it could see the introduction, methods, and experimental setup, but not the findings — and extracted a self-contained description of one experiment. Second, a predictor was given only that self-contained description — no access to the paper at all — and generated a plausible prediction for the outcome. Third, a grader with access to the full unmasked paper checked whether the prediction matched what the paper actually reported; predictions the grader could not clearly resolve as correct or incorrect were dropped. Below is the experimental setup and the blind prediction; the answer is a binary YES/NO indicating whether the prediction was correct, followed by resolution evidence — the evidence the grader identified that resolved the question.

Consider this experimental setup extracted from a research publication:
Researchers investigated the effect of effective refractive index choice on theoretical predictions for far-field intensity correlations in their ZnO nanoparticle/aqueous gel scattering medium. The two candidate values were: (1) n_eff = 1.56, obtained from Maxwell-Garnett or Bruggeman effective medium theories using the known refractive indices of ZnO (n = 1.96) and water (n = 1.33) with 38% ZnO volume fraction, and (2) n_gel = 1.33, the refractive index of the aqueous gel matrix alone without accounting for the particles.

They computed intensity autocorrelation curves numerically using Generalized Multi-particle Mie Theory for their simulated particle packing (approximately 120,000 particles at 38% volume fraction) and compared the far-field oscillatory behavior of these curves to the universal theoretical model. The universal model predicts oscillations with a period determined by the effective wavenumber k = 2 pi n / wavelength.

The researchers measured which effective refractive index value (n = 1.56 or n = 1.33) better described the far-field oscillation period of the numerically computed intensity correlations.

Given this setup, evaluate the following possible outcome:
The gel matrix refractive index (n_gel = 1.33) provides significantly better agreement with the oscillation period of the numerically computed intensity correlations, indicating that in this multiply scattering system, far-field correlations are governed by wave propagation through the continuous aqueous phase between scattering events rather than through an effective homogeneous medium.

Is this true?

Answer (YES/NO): NO